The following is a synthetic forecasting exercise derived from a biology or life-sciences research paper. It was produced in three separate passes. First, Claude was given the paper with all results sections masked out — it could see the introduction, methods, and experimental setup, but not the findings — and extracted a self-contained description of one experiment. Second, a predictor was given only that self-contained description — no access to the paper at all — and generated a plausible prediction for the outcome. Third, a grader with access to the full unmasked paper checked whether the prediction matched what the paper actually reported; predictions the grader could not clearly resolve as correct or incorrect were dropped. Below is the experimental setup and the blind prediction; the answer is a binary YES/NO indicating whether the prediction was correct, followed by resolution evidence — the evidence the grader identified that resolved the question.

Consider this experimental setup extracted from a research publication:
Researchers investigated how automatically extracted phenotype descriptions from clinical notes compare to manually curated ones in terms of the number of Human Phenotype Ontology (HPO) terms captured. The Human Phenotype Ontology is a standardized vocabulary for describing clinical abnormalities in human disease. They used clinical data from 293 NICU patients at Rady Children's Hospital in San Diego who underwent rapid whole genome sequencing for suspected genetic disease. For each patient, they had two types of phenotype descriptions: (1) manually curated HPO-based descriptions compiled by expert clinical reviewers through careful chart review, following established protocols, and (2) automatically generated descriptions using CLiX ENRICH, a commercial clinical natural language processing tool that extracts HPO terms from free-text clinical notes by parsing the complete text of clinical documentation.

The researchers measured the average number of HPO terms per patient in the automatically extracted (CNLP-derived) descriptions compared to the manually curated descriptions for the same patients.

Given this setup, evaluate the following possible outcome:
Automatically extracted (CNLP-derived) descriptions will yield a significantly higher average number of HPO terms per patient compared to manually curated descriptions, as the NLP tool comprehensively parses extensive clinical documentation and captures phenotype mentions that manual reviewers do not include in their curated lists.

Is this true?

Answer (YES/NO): YES